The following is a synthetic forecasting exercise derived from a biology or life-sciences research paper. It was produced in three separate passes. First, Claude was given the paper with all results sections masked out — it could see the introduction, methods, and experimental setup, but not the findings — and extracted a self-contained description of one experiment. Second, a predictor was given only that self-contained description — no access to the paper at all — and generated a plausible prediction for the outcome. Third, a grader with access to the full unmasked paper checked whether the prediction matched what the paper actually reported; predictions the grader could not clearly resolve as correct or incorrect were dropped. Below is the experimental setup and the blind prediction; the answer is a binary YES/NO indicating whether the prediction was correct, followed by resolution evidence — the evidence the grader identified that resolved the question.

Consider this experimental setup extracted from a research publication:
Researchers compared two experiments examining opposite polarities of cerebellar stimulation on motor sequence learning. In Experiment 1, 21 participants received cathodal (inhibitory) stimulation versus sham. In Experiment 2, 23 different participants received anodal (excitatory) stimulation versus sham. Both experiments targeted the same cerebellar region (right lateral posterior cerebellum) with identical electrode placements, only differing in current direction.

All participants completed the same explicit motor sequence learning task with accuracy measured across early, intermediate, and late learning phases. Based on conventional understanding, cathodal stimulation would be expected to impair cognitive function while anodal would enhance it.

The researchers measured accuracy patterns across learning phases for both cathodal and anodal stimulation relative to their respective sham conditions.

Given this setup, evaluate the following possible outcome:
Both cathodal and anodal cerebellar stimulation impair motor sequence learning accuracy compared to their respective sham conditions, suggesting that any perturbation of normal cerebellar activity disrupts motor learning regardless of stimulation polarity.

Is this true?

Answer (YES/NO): NO